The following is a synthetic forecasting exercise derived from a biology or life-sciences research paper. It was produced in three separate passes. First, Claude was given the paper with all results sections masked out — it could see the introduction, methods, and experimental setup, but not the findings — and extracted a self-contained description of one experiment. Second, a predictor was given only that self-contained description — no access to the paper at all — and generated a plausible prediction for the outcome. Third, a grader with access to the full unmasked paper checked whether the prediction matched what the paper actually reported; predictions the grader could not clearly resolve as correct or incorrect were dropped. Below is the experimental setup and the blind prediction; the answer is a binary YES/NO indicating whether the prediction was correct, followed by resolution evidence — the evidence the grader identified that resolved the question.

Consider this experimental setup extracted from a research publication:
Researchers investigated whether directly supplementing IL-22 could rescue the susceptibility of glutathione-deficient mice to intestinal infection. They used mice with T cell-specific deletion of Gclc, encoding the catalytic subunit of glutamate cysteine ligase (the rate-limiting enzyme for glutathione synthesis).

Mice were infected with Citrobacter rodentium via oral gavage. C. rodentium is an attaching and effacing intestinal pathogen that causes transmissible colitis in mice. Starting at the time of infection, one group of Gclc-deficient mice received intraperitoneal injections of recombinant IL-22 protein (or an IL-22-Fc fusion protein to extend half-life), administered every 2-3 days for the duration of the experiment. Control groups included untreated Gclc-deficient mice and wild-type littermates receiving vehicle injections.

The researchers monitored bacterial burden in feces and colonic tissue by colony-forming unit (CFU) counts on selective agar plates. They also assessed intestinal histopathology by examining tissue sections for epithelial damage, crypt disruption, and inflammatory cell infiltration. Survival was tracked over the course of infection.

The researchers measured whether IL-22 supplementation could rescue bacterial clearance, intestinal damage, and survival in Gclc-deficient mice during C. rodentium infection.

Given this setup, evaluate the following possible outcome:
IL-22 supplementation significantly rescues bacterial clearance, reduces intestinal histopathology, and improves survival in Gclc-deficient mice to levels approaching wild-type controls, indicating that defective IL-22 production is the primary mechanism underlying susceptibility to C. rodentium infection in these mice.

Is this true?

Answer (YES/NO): YES